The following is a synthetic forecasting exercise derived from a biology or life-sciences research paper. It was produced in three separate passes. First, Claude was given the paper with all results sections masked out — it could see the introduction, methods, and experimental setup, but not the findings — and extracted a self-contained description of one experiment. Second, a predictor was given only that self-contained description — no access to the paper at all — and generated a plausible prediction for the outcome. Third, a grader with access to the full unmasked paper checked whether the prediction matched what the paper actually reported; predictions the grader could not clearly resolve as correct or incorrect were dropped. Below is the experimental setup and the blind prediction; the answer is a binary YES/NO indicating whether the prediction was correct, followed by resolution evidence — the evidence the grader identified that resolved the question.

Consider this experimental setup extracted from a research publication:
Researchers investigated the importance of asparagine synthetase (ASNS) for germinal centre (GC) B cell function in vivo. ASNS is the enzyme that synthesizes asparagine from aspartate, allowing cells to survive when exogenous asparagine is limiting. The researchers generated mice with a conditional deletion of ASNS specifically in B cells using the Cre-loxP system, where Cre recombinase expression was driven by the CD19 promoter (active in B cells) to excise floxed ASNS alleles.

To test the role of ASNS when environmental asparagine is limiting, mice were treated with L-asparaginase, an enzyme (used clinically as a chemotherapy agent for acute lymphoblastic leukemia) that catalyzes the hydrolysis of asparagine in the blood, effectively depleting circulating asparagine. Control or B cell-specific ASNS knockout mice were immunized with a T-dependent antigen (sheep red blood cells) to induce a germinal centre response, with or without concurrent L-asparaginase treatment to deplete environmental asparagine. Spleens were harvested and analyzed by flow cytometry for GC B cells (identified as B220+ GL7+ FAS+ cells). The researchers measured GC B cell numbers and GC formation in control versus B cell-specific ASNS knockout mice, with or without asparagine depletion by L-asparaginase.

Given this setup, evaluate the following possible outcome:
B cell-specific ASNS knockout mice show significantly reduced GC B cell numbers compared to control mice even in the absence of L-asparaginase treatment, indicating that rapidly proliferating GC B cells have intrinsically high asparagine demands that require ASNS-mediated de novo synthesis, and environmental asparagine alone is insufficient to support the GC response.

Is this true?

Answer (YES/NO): NO